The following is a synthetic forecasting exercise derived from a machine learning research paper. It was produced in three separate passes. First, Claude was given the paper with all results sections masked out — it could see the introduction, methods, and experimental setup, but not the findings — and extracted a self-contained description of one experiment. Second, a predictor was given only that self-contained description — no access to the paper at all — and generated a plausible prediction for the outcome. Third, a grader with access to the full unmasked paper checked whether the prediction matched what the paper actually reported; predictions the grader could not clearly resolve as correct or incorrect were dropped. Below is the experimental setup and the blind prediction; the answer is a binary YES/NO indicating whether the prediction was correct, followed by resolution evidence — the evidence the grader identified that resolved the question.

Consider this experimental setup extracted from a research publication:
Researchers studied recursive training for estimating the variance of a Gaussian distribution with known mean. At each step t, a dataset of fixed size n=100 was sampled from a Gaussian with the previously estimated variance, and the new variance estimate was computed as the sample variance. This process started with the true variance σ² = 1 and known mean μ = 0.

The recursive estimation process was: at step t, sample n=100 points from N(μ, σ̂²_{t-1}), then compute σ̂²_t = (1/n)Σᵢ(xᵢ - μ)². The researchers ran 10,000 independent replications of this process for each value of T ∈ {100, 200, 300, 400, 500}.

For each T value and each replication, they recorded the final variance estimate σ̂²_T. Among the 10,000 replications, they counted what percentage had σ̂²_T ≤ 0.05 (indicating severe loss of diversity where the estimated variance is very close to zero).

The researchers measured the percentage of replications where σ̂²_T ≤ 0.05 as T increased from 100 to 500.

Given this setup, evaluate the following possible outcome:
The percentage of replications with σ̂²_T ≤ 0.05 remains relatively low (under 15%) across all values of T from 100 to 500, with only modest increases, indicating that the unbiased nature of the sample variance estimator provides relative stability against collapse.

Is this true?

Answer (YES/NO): NO